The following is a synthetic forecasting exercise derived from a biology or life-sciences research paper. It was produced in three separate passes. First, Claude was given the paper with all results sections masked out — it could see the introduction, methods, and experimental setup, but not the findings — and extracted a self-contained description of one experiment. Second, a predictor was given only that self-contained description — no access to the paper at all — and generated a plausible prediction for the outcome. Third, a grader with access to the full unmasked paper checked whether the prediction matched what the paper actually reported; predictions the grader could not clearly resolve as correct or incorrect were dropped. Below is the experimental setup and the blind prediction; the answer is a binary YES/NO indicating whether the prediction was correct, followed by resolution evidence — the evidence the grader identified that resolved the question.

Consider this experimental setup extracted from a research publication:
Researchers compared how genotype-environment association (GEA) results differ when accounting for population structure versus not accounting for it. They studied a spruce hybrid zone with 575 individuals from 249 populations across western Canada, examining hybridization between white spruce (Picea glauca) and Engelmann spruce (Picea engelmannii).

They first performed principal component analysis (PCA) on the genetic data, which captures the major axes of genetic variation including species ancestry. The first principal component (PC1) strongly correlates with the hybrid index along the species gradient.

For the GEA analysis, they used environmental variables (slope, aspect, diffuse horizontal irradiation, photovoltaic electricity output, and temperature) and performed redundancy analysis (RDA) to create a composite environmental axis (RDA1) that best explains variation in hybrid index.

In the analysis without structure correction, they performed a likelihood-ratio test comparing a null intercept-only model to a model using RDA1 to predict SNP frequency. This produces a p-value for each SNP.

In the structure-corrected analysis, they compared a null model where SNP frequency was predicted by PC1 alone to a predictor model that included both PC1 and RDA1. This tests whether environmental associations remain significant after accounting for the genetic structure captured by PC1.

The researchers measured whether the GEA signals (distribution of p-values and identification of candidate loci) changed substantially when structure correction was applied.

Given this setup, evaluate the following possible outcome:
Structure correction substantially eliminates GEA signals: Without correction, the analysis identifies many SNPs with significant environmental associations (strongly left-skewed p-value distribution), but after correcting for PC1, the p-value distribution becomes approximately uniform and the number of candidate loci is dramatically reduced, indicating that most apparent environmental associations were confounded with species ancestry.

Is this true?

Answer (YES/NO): NO